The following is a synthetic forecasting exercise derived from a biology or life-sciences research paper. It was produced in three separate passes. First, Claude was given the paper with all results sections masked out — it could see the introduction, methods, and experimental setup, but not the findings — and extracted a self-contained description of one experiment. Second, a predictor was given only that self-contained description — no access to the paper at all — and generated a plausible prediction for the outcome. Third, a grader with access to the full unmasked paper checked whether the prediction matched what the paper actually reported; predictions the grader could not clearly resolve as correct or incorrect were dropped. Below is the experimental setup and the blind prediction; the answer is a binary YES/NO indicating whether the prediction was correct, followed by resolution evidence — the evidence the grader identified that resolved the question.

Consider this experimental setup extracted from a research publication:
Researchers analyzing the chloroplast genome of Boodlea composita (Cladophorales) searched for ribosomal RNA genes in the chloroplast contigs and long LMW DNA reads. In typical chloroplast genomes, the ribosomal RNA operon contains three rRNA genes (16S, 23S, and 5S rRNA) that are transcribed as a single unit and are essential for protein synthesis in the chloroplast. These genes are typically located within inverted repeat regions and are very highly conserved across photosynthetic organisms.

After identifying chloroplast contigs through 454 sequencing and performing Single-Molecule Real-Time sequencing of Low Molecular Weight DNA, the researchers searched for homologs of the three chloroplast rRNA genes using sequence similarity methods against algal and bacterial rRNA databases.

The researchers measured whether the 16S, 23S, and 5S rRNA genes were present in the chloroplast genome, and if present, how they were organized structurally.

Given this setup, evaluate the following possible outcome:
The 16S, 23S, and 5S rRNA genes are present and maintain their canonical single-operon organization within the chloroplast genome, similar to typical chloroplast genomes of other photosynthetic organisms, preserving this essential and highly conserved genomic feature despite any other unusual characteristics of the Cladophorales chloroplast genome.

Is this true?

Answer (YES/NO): NO